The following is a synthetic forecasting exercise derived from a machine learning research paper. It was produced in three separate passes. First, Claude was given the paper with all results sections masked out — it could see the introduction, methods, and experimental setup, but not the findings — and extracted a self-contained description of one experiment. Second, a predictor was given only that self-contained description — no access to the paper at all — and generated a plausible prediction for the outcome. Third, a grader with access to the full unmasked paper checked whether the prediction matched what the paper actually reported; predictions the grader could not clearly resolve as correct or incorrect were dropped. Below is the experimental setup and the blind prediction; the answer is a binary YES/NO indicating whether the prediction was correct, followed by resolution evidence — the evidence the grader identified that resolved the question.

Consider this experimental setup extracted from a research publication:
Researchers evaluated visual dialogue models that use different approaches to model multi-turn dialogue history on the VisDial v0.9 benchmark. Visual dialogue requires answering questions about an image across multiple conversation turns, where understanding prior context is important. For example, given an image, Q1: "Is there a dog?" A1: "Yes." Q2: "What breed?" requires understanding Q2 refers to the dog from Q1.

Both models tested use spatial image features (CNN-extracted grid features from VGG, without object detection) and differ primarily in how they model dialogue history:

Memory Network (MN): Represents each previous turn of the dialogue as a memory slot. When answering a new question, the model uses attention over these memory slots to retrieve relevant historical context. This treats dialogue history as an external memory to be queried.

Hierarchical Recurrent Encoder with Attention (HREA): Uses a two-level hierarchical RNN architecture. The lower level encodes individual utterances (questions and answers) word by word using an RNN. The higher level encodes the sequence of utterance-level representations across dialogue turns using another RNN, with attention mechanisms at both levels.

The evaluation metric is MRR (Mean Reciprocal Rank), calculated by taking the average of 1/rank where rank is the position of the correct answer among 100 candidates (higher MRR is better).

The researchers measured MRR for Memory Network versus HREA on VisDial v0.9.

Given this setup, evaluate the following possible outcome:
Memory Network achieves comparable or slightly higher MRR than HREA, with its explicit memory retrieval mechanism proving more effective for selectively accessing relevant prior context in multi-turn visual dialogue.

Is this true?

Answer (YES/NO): YES